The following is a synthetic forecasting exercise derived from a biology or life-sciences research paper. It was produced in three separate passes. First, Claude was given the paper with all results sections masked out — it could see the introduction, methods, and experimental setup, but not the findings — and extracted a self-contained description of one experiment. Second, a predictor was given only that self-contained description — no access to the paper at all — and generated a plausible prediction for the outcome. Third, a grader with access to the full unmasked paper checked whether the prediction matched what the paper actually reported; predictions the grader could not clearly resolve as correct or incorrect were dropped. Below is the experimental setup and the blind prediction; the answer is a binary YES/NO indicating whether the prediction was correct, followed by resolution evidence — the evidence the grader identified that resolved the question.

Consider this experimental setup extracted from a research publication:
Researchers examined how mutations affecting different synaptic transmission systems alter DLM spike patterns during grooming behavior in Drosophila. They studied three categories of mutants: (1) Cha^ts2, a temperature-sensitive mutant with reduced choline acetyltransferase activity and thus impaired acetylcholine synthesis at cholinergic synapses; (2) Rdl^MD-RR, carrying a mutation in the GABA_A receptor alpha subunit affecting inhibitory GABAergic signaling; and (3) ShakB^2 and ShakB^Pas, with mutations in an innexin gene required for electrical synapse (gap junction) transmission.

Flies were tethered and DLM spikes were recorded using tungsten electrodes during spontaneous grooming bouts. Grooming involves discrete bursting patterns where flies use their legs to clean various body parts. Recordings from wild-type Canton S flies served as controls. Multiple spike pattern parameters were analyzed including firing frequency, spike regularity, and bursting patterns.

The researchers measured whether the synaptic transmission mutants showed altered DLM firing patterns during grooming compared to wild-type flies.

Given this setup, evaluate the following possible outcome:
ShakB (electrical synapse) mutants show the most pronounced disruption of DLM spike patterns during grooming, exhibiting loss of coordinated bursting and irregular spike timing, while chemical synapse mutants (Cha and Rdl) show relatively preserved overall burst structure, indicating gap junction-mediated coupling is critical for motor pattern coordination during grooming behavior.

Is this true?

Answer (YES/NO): NO